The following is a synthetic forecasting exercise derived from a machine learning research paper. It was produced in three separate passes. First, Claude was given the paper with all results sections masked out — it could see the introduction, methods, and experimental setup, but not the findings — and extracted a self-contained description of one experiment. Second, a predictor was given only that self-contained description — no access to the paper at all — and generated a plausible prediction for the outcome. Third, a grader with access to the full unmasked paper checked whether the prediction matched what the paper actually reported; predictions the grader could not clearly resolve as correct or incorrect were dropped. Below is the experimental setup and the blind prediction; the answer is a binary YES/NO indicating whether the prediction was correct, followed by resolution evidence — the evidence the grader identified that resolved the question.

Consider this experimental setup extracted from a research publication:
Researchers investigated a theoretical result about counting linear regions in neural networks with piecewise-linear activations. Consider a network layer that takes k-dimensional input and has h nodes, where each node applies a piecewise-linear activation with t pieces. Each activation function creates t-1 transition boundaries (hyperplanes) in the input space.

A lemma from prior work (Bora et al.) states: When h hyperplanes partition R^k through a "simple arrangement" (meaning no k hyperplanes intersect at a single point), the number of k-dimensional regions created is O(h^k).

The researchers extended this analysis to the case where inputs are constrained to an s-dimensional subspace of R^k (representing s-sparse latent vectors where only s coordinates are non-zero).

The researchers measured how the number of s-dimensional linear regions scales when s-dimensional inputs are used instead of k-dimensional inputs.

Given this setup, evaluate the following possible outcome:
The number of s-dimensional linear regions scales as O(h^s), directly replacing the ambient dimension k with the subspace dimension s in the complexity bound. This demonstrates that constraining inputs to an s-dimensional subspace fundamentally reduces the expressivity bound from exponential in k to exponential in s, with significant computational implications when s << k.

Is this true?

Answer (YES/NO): NO